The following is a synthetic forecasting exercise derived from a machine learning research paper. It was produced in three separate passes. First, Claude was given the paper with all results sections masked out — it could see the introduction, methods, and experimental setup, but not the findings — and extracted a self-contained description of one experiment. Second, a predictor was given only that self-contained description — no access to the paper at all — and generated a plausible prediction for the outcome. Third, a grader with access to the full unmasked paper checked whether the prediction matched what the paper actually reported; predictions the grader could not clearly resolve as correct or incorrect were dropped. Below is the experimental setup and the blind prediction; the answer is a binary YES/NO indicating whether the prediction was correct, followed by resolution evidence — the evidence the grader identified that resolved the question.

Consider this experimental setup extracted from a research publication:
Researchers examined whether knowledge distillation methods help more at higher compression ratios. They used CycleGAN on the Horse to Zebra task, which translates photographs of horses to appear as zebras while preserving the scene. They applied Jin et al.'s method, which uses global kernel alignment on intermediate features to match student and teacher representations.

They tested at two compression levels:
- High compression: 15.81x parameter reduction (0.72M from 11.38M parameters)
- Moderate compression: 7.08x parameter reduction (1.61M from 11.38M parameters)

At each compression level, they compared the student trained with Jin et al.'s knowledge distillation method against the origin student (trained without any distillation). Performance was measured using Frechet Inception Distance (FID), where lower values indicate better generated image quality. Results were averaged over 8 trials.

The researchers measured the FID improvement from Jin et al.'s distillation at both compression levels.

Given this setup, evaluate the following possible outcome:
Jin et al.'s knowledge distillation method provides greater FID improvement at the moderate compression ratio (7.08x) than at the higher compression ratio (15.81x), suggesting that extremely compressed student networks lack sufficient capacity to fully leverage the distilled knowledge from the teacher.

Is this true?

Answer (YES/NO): YES